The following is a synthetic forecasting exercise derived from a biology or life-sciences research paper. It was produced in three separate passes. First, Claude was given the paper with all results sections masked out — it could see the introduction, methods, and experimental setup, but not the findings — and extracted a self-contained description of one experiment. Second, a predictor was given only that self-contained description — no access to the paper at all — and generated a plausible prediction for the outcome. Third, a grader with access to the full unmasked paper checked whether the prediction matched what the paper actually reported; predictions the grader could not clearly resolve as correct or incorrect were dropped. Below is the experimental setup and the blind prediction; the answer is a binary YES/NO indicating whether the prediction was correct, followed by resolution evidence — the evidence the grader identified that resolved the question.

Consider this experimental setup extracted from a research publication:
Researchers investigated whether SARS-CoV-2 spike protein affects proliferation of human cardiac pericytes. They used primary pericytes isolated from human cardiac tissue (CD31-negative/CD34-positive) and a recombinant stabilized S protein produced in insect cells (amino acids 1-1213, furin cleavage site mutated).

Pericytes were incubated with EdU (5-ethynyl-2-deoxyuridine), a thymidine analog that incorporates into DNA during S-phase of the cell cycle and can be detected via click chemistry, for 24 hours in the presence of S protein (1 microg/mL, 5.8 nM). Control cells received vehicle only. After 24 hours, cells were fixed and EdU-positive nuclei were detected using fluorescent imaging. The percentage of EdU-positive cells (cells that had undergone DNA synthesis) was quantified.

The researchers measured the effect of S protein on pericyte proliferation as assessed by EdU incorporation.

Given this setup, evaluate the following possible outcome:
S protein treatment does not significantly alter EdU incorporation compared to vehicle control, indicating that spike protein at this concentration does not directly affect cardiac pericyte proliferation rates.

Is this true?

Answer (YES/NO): YES